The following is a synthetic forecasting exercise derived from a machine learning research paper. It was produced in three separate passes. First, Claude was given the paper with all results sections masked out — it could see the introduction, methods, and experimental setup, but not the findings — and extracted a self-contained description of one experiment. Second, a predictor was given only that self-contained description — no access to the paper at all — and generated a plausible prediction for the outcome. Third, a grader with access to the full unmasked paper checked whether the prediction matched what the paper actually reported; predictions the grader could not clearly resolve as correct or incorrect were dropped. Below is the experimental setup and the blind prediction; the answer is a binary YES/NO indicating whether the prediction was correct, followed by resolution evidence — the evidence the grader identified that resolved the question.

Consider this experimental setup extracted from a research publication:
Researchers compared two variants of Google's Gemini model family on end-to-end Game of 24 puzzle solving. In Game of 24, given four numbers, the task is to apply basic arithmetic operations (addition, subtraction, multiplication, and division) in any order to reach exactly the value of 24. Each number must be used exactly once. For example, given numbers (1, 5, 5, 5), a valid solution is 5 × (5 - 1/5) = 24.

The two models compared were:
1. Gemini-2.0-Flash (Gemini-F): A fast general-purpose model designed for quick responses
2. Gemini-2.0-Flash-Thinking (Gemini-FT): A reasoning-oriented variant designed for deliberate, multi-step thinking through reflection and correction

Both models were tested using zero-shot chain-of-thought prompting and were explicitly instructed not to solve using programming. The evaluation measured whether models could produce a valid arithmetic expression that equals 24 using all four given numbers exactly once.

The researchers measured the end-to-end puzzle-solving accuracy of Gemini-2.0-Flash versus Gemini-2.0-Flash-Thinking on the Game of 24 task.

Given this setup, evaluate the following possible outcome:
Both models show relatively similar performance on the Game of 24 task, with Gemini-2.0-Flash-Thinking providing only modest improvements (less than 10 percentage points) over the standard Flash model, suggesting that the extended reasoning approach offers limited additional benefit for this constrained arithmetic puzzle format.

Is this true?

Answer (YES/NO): NO